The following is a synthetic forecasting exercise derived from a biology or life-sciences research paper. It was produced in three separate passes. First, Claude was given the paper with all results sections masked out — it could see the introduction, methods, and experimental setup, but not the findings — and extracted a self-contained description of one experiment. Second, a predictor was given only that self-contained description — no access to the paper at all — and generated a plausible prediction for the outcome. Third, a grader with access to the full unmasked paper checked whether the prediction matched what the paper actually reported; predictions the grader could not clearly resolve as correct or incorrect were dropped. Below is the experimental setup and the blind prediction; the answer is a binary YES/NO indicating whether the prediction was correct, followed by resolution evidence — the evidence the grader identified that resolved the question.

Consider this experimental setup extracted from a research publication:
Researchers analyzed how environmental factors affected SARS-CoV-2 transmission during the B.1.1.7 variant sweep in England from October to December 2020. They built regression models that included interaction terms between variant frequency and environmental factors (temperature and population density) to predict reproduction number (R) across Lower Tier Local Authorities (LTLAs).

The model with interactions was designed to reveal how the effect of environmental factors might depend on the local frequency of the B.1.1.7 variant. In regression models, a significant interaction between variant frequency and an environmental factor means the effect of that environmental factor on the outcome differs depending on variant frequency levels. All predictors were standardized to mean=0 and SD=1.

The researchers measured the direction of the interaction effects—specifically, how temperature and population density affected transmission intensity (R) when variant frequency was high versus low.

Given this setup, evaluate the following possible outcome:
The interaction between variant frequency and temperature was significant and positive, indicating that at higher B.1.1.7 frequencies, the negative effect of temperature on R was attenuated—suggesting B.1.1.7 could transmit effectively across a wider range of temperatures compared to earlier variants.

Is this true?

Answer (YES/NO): NO